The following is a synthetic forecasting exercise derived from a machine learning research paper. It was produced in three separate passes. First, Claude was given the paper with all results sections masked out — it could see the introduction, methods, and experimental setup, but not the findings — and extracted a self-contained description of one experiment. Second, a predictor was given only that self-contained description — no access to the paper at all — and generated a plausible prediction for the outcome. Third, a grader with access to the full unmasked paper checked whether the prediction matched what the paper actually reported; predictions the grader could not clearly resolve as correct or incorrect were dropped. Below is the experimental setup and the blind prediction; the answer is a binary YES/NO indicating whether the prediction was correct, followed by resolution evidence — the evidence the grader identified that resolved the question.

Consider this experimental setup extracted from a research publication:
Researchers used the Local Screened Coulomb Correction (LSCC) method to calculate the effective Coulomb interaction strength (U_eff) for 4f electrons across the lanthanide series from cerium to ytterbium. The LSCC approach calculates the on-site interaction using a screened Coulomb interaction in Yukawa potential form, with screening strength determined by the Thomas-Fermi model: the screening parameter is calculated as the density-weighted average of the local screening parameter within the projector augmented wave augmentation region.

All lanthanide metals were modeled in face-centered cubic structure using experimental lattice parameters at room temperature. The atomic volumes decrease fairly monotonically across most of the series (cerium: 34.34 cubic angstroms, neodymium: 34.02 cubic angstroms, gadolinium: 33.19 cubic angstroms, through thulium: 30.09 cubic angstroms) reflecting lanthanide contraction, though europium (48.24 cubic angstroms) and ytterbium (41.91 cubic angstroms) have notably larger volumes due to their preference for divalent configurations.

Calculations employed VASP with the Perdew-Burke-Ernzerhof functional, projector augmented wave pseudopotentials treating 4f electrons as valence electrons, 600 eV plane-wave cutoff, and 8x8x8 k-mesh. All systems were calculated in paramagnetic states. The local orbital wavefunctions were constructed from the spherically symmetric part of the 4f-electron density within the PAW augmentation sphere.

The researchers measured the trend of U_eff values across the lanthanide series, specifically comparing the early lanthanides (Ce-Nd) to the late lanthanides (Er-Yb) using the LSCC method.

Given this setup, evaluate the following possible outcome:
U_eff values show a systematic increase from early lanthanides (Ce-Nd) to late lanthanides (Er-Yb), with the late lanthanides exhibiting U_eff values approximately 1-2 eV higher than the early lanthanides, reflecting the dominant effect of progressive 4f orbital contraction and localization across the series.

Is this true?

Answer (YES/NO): NO